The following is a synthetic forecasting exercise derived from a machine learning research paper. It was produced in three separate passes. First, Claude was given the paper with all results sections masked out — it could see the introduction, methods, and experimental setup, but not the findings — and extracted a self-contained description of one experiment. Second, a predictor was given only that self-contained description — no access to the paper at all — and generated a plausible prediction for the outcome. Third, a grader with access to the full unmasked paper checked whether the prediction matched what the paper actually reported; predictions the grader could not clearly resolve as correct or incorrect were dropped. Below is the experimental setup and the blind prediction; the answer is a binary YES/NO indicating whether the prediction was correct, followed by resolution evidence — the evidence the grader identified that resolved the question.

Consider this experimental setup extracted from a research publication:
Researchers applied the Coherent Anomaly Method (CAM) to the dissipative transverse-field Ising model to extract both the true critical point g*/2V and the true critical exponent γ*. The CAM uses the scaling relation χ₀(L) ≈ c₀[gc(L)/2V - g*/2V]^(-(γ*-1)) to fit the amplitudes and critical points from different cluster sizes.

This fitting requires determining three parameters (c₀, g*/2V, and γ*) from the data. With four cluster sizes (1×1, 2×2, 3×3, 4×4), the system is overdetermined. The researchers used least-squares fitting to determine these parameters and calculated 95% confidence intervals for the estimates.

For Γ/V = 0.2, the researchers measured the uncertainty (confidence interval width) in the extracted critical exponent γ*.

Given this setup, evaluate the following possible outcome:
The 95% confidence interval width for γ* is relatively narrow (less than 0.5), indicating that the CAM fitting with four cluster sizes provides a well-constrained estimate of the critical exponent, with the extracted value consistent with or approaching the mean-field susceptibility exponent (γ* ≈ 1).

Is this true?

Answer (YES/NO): NO